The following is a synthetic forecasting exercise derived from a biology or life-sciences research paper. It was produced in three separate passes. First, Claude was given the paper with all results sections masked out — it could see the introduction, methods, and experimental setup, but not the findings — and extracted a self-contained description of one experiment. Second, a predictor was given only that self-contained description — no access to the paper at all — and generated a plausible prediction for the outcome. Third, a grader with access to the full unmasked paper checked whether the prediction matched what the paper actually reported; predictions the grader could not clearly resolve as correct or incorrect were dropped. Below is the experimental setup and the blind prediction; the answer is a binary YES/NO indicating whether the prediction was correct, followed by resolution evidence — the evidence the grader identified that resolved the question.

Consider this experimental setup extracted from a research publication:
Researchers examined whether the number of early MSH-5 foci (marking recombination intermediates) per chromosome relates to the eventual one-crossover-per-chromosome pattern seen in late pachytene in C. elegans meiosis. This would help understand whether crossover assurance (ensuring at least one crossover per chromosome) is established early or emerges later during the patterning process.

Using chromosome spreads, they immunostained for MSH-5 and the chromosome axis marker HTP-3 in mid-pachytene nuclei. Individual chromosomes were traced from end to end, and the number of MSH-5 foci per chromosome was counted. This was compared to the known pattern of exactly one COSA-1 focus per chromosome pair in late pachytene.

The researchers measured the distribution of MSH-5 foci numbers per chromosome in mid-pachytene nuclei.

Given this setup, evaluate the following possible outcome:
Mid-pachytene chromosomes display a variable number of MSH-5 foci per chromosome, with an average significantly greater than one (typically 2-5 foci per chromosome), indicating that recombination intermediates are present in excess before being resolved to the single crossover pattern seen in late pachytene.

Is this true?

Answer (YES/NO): YES